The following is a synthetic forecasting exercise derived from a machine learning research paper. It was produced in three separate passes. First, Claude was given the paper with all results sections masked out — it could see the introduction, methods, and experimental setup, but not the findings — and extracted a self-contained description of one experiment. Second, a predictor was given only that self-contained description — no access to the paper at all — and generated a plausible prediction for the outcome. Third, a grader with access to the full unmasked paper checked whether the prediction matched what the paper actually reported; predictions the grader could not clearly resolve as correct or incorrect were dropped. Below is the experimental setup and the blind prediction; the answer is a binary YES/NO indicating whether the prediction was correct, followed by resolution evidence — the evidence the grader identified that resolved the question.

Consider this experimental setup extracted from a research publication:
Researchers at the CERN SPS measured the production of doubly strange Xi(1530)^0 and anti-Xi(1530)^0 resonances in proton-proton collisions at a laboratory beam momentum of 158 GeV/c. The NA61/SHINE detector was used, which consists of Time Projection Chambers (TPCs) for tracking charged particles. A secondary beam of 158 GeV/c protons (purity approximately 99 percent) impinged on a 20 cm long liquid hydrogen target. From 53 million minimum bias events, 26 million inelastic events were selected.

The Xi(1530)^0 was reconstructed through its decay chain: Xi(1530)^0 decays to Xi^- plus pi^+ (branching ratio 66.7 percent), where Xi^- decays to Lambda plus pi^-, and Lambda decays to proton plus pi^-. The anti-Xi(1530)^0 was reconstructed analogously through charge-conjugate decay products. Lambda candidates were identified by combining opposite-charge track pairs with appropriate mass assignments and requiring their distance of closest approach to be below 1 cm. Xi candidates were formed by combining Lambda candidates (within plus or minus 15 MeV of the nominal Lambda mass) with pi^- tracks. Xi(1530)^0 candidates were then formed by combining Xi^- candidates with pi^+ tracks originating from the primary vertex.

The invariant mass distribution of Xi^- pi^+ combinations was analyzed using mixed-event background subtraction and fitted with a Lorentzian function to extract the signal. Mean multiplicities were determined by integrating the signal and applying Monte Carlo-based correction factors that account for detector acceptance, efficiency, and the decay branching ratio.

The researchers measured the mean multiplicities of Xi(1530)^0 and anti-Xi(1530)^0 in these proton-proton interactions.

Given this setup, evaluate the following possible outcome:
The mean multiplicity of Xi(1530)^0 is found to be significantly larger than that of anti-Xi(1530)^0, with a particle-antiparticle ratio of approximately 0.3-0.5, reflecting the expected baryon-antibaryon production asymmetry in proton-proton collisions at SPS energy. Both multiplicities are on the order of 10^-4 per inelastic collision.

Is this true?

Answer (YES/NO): YES